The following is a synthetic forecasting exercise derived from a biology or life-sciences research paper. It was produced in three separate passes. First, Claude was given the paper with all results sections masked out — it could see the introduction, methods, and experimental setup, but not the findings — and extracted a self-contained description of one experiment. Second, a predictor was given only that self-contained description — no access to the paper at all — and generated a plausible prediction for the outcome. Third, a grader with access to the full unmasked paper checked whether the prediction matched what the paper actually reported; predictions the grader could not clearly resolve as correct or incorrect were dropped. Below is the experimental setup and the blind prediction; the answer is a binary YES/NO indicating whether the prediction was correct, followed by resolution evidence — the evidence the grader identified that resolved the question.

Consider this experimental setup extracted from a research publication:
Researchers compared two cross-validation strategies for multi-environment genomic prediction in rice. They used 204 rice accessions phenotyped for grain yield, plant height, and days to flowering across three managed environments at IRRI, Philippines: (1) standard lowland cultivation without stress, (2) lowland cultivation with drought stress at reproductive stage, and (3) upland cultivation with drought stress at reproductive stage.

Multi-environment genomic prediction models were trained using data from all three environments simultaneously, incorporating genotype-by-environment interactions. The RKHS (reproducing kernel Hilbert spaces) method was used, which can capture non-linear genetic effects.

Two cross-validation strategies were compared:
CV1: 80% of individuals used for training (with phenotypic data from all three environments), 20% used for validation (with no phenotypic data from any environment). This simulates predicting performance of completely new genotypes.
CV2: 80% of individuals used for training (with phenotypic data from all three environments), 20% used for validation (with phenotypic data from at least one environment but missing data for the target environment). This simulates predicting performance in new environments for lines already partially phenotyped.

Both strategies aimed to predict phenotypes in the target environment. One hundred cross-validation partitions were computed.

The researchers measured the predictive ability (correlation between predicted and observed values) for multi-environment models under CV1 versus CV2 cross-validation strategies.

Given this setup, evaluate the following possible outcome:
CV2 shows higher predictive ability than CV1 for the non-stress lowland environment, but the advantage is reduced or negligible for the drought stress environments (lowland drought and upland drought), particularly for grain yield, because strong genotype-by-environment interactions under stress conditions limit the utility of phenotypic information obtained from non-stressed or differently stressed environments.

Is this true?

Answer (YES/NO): NO